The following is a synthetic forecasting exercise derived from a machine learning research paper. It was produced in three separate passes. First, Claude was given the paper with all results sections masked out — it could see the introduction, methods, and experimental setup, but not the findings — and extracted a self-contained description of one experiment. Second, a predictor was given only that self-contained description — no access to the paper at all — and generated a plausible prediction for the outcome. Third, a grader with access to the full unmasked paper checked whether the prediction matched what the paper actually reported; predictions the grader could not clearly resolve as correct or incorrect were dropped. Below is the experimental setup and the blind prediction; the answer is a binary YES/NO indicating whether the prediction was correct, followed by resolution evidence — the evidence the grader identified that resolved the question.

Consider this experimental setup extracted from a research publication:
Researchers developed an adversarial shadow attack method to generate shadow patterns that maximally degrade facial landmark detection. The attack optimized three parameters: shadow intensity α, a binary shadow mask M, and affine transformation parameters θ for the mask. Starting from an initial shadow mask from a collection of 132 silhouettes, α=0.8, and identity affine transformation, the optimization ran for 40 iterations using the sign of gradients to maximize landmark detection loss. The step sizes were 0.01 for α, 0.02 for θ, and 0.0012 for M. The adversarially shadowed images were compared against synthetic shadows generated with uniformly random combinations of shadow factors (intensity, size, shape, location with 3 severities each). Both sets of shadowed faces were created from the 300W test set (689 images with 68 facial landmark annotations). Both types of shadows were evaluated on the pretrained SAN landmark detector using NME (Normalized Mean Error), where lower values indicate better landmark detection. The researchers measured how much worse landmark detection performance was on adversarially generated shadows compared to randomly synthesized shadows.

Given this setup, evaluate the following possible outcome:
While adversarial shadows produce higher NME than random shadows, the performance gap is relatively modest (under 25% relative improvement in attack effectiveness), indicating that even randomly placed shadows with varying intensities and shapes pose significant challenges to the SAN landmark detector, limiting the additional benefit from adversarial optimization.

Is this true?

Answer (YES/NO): NO